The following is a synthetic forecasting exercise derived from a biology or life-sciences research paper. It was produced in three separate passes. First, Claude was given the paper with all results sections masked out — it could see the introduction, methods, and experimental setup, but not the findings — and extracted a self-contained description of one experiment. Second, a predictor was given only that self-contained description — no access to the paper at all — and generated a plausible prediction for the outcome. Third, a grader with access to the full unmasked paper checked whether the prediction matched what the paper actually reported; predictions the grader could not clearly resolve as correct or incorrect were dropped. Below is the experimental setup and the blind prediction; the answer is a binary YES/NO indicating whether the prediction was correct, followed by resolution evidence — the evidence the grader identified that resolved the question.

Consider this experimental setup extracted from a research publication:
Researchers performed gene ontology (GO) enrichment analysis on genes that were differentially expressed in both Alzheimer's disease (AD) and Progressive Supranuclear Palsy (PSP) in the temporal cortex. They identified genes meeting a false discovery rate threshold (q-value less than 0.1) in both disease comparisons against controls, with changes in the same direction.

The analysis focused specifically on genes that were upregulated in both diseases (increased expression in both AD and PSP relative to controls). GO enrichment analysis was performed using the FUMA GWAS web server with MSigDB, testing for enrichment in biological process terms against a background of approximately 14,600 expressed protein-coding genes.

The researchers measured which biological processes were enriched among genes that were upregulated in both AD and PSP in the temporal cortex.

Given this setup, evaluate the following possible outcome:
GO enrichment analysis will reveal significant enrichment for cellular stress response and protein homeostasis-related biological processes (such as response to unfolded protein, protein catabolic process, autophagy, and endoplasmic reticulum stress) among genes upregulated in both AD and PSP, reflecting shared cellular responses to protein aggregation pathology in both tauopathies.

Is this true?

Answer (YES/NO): NO